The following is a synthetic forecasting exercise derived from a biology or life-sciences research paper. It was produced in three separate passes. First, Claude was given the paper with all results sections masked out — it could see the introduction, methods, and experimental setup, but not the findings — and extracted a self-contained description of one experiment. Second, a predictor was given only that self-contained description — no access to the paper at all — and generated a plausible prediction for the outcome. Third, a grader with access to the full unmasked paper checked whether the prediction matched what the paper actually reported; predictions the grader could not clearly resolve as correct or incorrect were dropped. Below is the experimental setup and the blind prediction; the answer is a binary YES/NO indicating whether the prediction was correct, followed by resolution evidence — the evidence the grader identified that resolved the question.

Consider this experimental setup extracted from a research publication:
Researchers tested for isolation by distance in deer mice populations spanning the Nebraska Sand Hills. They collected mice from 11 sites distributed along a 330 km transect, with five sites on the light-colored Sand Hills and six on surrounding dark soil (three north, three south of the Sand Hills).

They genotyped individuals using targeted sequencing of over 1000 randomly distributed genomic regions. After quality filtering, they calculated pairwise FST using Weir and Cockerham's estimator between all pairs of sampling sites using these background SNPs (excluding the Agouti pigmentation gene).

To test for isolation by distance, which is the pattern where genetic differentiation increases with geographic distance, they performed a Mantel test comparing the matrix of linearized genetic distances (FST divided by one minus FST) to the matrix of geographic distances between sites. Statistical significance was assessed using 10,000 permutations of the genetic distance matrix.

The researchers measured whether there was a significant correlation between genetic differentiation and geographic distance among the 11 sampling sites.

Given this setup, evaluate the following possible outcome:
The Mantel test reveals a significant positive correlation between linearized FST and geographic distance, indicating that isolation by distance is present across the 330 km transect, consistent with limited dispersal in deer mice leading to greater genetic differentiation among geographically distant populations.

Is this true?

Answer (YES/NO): YES